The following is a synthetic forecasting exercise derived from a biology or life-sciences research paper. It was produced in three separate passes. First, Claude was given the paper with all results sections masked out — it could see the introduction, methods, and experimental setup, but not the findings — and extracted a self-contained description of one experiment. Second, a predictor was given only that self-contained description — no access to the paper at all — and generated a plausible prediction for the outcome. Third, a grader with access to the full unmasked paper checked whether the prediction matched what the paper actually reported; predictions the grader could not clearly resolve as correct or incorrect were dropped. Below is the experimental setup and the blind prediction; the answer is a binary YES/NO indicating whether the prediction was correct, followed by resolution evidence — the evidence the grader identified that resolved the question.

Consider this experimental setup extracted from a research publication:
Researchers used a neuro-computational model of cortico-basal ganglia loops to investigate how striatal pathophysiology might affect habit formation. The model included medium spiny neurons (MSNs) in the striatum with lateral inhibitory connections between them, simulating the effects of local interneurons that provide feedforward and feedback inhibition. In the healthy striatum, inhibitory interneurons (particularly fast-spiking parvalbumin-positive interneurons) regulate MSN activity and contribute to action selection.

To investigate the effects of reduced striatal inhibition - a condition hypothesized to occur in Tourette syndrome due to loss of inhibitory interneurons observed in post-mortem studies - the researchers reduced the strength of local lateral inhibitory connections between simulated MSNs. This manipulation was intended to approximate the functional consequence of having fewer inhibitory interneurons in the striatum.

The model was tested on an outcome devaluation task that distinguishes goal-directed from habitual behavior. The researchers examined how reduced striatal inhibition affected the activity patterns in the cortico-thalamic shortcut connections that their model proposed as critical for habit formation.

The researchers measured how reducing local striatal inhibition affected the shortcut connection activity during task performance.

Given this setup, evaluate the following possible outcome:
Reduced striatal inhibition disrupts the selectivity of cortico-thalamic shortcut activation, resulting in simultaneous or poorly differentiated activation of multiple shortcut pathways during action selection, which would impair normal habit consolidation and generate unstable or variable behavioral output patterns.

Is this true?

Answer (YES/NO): NO